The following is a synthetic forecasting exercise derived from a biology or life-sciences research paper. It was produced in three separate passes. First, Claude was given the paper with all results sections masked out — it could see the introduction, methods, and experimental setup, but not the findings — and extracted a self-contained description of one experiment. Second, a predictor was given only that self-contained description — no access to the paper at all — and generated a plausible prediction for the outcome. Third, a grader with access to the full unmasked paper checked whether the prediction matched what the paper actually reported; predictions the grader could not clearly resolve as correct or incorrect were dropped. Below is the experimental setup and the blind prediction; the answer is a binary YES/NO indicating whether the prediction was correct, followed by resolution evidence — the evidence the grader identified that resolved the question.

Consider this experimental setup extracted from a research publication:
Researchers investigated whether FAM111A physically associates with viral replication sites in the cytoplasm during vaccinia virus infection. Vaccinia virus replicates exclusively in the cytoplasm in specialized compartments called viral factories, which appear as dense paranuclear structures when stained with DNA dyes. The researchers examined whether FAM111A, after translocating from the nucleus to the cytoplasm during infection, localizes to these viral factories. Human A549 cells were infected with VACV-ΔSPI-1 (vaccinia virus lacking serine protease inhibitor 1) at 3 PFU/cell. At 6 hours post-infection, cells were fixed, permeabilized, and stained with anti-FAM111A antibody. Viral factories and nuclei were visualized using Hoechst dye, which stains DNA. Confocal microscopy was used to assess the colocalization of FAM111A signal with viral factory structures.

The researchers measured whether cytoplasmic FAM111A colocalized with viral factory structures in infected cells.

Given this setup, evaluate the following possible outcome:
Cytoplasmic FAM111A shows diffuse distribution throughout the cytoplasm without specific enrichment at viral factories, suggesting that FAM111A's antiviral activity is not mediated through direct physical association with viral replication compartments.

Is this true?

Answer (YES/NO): NO